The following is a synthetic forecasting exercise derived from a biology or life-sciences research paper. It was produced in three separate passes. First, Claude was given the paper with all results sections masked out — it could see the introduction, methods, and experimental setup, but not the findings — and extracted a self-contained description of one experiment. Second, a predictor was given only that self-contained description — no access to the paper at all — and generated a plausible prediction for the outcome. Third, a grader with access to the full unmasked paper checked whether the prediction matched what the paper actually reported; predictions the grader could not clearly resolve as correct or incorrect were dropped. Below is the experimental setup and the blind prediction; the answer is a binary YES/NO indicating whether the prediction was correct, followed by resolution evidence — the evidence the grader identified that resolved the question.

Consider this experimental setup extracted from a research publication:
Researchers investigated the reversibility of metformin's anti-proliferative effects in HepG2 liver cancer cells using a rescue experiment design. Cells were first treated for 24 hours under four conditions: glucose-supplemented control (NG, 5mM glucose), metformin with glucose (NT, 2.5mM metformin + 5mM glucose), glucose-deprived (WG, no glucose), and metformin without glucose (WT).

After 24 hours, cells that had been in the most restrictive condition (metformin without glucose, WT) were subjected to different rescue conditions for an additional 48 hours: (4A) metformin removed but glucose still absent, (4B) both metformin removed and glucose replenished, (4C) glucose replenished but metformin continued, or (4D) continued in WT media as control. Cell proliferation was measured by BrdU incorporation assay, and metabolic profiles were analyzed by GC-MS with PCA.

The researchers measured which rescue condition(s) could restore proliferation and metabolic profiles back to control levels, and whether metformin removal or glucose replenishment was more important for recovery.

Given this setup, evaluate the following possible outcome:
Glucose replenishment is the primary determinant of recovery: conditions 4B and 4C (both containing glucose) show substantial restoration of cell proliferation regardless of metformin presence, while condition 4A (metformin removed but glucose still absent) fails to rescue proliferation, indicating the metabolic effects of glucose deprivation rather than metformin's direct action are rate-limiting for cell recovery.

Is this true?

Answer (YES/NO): NO